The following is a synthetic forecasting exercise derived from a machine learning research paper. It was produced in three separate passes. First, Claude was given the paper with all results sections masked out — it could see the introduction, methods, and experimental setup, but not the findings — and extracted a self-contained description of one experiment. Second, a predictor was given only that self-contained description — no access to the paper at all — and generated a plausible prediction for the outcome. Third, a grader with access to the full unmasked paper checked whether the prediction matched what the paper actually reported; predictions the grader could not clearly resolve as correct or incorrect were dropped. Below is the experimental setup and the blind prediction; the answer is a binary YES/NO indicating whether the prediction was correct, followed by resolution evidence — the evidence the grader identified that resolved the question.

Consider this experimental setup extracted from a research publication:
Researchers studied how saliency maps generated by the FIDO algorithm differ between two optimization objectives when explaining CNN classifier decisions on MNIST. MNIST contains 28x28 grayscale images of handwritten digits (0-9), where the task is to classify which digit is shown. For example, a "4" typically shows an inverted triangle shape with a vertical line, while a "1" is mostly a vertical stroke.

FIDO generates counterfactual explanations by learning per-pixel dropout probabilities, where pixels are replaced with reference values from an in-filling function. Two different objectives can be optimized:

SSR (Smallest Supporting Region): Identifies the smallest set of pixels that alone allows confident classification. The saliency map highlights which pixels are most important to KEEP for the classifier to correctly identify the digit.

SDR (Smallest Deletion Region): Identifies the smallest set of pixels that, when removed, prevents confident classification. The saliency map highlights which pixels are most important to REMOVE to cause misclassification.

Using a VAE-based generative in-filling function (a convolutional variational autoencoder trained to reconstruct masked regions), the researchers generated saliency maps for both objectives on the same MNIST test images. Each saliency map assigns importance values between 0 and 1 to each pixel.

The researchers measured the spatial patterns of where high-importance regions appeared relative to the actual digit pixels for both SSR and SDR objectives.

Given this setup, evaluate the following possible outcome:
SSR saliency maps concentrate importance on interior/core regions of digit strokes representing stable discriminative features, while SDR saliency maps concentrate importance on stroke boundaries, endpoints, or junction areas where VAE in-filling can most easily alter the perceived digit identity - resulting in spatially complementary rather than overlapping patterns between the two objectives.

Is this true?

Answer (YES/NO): NO